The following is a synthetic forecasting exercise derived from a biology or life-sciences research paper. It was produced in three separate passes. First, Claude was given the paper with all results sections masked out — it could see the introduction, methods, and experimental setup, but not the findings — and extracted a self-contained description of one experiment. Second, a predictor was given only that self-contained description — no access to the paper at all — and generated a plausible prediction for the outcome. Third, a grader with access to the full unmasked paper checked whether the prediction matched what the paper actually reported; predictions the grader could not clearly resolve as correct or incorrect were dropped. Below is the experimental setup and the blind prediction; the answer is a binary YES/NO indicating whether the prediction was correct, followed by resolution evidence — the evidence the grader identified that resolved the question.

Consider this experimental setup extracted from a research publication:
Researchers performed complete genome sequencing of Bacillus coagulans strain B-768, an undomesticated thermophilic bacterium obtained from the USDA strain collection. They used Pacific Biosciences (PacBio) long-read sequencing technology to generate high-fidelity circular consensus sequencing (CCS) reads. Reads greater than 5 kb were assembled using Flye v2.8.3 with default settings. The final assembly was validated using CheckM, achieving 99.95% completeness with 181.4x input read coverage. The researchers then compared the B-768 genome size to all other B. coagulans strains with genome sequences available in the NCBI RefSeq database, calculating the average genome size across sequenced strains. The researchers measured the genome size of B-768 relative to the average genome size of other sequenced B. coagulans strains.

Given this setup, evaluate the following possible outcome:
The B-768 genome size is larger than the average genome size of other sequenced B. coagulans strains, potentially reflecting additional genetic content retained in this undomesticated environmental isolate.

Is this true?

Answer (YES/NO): YES